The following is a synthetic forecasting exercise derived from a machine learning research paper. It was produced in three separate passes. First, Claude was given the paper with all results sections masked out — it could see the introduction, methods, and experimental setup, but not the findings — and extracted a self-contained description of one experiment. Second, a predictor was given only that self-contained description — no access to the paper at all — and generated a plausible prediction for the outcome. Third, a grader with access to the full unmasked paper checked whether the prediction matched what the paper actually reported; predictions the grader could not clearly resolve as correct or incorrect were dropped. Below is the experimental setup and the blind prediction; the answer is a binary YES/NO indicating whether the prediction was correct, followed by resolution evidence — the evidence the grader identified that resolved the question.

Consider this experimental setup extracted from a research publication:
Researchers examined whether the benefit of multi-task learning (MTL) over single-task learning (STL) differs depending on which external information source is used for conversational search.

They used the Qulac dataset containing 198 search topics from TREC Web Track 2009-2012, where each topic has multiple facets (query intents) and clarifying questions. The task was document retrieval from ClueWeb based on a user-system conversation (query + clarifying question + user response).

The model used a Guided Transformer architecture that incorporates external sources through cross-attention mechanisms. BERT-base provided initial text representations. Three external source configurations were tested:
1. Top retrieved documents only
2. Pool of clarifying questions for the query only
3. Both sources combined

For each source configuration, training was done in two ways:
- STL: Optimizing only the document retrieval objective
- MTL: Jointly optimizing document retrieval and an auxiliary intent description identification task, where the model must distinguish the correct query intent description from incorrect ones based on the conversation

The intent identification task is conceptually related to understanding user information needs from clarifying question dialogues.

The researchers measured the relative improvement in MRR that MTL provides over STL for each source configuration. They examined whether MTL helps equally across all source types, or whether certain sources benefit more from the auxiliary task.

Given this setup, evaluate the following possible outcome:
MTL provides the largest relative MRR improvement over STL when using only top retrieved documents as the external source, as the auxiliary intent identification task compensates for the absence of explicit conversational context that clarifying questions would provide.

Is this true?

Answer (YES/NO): NO